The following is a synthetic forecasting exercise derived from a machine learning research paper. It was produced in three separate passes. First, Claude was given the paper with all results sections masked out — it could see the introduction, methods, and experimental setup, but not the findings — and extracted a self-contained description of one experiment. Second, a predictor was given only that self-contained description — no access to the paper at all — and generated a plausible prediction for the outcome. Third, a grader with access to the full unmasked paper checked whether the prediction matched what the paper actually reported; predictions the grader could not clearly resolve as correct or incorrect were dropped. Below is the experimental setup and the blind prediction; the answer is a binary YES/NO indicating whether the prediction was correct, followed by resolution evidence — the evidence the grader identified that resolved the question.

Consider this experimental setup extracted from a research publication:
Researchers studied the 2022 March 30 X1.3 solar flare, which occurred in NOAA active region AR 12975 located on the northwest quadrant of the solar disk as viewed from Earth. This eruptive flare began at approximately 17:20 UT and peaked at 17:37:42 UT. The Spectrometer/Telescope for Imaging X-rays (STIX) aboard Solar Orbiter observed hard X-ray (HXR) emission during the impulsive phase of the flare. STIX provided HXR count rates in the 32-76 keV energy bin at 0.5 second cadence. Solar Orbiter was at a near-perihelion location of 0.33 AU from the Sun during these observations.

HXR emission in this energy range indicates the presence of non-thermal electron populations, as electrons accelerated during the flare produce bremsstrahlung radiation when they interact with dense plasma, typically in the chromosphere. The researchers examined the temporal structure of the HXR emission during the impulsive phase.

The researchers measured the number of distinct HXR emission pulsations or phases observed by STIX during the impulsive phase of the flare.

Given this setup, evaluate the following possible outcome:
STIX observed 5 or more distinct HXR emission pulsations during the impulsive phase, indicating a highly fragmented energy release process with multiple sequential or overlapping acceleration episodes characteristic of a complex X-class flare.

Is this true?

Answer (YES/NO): NO